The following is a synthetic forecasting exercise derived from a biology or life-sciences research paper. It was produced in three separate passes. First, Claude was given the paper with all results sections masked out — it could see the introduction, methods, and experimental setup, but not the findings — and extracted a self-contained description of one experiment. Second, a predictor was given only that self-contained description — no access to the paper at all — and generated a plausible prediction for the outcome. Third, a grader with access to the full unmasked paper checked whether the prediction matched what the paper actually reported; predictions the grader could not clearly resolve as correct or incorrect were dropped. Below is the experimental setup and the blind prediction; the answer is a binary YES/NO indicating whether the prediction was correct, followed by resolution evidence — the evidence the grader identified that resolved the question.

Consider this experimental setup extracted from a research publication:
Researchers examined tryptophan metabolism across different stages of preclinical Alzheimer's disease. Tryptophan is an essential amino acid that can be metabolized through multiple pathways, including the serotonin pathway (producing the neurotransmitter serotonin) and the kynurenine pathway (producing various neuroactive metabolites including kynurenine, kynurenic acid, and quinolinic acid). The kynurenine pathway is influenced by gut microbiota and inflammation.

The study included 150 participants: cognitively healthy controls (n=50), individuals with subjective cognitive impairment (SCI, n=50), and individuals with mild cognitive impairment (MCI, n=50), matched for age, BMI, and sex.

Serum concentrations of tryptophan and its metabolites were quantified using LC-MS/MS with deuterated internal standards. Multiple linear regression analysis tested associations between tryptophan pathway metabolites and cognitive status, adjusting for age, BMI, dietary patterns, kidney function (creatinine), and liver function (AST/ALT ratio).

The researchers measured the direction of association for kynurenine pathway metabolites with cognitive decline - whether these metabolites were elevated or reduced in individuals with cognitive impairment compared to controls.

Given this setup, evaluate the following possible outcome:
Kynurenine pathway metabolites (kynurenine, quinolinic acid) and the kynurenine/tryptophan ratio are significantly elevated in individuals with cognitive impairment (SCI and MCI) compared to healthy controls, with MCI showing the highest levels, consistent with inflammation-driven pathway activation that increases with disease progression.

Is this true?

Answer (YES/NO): NO